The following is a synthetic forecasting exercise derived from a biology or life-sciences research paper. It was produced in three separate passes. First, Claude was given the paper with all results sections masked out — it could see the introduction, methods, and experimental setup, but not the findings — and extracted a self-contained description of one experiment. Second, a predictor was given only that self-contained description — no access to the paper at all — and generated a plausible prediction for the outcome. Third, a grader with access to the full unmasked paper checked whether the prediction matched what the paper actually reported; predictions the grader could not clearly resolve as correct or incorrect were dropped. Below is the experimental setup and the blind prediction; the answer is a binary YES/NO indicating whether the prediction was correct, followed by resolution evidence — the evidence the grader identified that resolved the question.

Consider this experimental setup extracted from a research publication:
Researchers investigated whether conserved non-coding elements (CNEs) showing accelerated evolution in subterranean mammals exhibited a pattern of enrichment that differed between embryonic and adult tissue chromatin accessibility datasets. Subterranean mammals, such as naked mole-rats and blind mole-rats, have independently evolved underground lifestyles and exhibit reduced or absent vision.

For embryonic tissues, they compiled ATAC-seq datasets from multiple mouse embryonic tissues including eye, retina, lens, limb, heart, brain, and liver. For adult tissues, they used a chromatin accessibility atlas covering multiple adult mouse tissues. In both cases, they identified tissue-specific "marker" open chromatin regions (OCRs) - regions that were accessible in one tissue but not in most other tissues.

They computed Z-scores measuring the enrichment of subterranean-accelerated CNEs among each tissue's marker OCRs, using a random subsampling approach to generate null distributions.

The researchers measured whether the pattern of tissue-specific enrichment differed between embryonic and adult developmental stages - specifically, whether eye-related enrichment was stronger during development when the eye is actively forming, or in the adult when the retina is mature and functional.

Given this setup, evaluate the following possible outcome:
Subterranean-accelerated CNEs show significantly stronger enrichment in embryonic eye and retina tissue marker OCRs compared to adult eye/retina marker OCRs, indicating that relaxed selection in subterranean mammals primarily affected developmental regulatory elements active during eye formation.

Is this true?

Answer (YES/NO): YES